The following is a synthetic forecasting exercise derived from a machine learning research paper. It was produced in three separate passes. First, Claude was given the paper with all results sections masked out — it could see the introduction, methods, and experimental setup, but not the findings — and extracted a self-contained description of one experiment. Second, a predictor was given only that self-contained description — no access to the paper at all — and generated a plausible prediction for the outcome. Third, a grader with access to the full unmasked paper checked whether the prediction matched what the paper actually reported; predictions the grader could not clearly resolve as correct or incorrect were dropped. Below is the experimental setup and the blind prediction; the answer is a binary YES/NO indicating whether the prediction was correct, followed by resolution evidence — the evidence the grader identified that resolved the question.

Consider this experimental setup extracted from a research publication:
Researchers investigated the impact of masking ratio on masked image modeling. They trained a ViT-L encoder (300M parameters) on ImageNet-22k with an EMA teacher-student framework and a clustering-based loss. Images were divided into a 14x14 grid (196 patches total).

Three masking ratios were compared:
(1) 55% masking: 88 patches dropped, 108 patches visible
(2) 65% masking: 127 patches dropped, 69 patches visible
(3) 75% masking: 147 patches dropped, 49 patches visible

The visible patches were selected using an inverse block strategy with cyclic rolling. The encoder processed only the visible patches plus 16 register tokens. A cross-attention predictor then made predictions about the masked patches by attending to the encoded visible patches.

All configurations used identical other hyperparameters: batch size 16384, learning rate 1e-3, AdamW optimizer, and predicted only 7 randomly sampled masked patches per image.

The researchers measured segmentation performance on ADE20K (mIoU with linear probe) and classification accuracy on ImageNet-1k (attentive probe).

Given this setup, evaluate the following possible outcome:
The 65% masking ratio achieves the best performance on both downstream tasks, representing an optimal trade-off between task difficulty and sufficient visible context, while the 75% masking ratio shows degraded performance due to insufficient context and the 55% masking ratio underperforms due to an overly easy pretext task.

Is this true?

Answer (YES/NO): YES